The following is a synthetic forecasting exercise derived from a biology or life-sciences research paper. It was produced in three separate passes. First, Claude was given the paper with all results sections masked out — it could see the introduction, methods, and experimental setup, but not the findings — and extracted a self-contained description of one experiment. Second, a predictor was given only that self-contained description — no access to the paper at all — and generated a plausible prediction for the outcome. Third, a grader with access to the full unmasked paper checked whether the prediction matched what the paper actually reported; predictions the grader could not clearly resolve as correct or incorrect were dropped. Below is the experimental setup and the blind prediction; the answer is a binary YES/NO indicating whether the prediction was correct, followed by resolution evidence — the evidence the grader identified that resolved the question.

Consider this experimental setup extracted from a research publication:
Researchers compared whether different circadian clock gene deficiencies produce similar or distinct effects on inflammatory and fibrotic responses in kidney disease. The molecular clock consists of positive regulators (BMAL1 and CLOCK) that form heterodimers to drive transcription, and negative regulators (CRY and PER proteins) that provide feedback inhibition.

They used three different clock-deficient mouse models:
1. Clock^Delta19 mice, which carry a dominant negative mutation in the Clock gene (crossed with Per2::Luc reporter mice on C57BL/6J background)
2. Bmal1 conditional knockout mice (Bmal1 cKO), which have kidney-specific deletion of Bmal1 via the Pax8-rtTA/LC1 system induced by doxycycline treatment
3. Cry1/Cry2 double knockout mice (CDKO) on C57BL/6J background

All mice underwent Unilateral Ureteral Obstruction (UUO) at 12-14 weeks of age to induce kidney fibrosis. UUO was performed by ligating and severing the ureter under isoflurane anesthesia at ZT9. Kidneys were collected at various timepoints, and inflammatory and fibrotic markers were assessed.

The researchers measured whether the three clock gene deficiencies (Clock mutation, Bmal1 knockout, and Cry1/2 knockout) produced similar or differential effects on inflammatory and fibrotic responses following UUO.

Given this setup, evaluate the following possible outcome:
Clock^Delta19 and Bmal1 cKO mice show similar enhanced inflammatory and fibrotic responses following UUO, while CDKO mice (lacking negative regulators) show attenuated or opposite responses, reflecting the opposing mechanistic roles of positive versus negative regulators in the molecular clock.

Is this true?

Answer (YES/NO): NO